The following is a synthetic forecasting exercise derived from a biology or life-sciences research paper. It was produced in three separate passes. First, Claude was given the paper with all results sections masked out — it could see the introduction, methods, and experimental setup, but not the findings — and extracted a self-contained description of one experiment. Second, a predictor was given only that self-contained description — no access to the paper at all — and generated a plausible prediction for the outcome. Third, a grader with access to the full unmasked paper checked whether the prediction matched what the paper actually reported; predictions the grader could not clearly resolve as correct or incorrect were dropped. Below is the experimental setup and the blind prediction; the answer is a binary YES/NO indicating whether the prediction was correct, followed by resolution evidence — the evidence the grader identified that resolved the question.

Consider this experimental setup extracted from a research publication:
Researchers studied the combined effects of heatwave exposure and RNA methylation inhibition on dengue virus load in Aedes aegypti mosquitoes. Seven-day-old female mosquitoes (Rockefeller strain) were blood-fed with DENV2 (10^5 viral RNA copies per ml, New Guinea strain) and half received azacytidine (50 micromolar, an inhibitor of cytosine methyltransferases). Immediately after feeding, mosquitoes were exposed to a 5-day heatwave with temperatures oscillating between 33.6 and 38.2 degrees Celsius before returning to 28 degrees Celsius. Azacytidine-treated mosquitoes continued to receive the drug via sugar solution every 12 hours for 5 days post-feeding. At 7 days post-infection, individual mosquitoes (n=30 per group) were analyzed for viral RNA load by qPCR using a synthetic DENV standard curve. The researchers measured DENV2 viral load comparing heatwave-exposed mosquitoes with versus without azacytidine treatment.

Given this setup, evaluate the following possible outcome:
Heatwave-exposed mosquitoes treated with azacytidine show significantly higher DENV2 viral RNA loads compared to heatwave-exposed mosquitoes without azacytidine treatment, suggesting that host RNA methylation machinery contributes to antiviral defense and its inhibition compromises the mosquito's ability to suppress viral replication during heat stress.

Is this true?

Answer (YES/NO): NO